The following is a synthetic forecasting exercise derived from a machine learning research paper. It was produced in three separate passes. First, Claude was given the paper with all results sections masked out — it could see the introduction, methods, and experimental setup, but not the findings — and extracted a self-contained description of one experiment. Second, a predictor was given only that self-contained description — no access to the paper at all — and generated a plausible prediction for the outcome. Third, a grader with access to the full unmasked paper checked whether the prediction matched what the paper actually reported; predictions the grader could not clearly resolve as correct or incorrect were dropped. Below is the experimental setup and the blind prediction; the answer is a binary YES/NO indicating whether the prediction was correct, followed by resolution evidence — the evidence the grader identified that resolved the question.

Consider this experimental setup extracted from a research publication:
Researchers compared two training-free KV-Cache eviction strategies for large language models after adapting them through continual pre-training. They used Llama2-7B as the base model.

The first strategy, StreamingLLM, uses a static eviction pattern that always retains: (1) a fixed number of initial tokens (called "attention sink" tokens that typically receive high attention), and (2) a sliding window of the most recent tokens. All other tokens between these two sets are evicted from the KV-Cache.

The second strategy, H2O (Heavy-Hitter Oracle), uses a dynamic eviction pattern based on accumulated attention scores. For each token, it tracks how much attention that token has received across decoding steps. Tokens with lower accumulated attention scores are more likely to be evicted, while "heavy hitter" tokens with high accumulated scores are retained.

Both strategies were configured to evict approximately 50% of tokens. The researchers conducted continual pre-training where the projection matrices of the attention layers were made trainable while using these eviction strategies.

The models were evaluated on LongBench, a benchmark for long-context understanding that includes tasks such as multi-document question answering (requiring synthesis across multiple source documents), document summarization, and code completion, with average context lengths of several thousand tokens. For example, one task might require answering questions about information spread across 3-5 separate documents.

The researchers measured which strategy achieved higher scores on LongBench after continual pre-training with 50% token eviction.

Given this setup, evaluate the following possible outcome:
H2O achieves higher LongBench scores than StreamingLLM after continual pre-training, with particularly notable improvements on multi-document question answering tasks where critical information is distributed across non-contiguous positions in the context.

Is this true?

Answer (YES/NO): NO